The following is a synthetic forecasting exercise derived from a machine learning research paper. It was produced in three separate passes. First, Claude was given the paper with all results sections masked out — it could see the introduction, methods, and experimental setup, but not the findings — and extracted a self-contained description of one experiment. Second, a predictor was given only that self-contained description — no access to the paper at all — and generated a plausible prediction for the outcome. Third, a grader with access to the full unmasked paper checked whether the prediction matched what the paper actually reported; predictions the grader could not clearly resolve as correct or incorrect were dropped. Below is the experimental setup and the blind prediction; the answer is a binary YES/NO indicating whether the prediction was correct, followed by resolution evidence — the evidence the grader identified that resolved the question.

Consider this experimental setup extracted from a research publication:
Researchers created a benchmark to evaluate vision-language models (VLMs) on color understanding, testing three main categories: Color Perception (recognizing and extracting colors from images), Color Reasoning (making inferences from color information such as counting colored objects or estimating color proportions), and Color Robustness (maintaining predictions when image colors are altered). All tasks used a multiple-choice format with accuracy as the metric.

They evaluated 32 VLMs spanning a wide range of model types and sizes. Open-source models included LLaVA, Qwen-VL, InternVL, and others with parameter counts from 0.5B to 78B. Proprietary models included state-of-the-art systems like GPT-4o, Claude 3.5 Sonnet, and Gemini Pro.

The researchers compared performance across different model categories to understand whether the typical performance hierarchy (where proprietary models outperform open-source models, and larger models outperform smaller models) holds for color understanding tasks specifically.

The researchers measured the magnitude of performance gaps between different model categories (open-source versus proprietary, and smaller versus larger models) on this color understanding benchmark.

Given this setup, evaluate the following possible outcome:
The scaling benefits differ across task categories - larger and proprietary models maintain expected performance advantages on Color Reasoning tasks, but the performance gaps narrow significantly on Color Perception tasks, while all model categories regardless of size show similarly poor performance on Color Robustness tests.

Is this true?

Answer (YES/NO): NO